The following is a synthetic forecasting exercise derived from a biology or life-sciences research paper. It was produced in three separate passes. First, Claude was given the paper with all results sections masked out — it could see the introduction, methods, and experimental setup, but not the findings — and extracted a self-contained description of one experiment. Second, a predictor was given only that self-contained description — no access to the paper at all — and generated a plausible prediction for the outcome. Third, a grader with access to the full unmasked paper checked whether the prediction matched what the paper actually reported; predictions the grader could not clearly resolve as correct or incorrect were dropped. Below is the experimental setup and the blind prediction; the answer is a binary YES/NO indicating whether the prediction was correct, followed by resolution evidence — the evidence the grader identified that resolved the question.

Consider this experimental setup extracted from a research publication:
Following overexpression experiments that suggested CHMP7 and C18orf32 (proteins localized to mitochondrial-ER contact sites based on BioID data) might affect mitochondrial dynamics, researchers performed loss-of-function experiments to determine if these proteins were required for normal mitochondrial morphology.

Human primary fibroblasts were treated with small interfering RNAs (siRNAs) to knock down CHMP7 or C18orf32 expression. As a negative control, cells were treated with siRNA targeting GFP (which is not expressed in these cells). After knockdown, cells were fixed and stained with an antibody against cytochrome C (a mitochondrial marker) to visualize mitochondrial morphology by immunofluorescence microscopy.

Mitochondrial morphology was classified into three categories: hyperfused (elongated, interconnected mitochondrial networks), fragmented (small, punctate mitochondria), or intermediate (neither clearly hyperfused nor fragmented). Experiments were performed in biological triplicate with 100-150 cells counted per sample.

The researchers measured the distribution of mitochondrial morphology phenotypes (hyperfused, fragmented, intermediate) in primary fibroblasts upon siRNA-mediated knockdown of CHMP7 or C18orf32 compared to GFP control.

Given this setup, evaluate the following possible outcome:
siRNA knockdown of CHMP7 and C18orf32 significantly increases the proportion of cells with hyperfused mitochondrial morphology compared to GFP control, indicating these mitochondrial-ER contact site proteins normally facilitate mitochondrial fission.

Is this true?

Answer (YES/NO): YES